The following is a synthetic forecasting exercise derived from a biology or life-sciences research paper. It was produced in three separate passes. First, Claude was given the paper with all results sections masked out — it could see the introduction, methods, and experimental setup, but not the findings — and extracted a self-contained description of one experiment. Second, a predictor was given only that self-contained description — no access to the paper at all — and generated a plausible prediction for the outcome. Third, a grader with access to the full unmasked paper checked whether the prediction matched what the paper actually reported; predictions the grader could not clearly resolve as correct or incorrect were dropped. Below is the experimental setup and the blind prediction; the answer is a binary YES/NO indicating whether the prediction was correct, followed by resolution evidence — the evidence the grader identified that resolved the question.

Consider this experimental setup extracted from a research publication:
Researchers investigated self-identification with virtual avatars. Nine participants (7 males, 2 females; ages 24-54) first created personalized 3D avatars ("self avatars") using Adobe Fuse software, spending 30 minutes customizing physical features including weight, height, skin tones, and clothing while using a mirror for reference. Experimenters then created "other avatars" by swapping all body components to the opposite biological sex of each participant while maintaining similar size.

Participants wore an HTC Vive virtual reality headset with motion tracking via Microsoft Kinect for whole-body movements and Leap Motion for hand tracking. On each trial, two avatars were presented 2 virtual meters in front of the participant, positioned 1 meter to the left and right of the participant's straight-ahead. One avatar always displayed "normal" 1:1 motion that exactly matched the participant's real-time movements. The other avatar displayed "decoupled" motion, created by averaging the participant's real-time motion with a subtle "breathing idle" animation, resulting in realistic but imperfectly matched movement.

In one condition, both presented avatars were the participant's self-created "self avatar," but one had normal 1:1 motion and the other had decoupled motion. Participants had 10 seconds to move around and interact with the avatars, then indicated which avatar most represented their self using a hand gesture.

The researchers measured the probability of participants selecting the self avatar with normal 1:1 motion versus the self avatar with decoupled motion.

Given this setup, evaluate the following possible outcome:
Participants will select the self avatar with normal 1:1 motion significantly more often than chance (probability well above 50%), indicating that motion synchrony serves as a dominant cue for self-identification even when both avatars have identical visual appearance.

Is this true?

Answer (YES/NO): NO